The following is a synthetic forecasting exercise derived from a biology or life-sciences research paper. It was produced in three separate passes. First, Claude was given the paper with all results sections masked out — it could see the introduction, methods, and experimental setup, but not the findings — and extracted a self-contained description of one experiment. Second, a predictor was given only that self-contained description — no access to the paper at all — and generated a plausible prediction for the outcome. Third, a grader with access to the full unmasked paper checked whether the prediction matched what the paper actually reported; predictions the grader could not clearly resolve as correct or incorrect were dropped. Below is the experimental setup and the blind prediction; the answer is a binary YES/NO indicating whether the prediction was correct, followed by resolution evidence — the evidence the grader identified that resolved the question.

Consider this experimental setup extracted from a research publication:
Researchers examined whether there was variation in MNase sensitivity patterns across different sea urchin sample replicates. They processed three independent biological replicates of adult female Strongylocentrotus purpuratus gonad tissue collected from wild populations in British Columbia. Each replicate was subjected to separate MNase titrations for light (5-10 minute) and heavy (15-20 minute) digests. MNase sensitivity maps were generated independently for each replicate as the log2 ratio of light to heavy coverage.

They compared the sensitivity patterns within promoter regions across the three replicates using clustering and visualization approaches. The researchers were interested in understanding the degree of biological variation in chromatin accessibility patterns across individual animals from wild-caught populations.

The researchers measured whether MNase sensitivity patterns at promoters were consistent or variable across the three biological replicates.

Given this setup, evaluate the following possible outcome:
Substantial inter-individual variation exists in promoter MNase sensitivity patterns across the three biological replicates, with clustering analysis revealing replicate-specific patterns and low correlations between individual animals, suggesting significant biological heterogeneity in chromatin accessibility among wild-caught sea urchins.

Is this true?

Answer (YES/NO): NO